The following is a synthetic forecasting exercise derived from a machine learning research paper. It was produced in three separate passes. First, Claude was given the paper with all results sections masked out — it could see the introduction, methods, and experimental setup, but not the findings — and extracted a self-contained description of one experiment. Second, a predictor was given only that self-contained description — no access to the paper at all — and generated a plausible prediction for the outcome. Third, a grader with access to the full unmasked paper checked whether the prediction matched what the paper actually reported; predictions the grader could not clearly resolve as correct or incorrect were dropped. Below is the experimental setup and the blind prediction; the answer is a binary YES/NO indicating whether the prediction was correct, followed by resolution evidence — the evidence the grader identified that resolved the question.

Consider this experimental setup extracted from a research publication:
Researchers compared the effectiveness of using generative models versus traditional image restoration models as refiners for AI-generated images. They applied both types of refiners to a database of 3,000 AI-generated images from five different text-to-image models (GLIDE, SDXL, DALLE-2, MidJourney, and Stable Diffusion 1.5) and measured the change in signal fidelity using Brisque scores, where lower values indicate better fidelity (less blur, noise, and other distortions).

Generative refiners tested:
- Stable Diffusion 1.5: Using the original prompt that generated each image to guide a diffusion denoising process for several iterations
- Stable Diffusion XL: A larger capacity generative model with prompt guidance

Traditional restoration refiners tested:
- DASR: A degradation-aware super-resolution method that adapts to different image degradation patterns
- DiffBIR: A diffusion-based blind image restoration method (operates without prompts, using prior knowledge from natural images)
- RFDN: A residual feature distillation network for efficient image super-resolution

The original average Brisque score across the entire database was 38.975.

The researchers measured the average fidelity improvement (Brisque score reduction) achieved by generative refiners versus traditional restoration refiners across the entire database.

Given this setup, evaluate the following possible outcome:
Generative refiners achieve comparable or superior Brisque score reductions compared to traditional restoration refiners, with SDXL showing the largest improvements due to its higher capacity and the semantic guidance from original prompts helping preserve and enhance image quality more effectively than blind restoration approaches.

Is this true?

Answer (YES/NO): YES